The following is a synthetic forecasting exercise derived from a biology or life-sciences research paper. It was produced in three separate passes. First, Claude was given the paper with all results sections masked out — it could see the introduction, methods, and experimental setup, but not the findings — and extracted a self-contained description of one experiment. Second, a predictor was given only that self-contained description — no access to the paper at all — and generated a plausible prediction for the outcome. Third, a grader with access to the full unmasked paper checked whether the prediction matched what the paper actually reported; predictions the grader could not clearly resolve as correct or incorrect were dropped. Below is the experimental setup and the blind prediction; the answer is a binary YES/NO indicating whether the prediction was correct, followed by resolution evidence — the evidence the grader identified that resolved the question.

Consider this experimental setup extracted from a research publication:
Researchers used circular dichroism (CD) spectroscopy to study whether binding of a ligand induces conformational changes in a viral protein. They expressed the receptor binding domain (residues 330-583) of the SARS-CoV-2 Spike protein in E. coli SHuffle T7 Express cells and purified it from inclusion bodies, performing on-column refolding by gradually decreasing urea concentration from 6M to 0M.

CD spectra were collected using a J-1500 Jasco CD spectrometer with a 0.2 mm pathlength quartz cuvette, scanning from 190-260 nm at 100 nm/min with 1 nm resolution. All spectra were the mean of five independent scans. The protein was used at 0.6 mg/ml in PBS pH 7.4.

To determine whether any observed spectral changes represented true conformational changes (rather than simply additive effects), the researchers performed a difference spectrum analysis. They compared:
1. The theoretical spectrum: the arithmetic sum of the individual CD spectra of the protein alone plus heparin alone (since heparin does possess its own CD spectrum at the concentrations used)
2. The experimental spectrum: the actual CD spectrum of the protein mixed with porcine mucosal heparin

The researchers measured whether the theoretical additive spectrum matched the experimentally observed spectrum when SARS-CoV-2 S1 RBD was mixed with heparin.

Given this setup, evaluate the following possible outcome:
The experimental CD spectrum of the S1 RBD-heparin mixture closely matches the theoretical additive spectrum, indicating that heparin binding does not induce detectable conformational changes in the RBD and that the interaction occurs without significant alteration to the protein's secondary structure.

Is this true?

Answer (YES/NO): NO